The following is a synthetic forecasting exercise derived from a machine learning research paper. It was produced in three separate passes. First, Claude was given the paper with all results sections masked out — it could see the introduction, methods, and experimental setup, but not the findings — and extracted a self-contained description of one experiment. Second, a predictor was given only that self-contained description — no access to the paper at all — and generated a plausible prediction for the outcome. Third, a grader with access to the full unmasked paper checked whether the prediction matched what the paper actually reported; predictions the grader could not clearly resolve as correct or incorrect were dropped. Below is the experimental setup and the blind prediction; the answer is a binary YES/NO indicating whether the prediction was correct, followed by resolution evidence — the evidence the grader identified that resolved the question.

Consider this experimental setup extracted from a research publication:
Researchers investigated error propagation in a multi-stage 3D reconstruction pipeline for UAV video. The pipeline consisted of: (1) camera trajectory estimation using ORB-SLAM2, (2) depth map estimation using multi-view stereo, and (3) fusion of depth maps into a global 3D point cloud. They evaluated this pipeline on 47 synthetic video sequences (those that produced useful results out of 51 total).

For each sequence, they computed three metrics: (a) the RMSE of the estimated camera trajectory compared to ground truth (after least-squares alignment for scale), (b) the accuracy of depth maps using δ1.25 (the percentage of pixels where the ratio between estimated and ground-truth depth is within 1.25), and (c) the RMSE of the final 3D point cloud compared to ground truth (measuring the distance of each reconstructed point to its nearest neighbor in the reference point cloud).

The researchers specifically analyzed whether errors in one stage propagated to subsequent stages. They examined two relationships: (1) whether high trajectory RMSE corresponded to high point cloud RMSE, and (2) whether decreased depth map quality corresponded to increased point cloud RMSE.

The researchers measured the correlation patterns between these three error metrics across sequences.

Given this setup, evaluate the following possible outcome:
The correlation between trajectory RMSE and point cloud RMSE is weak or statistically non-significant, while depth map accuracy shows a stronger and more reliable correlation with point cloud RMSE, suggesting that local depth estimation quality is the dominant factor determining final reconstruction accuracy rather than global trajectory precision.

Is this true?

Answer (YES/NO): YES